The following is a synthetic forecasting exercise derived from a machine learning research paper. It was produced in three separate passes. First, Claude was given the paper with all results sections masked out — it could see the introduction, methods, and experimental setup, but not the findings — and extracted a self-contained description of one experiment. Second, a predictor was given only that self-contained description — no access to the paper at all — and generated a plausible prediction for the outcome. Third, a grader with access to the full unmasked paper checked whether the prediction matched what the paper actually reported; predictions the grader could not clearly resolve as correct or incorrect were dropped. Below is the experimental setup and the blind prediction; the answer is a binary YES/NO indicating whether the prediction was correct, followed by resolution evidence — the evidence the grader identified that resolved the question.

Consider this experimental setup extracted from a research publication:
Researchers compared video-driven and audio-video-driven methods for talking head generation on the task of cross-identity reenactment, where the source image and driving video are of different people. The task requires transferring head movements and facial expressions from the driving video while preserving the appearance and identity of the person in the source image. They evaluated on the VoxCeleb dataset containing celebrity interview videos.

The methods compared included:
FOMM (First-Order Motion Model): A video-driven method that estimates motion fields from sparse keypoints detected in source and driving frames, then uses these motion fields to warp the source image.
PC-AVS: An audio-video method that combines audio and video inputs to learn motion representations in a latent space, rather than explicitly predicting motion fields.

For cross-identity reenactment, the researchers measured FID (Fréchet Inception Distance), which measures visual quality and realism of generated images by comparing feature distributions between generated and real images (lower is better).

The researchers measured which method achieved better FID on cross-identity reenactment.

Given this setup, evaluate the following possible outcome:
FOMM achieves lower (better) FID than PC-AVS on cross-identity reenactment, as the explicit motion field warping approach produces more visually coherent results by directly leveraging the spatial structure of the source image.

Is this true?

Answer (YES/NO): YES